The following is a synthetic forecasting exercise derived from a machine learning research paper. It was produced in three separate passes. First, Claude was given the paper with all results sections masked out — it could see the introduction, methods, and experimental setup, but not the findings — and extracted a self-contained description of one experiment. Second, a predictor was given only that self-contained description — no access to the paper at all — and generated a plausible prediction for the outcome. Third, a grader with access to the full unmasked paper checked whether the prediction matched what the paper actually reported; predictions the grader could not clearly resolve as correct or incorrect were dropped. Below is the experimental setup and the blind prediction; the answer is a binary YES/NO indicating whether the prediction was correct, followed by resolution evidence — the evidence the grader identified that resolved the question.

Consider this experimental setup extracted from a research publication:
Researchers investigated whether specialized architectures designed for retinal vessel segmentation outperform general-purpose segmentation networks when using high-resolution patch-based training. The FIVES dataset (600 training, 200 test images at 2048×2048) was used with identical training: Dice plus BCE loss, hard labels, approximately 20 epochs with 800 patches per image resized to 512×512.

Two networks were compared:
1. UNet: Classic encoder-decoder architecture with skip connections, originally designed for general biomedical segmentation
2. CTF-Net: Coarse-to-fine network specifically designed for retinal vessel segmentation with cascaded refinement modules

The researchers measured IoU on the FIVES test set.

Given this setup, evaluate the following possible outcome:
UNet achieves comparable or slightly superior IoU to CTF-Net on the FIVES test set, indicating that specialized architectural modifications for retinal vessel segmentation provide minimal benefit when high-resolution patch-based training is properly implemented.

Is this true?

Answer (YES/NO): YES